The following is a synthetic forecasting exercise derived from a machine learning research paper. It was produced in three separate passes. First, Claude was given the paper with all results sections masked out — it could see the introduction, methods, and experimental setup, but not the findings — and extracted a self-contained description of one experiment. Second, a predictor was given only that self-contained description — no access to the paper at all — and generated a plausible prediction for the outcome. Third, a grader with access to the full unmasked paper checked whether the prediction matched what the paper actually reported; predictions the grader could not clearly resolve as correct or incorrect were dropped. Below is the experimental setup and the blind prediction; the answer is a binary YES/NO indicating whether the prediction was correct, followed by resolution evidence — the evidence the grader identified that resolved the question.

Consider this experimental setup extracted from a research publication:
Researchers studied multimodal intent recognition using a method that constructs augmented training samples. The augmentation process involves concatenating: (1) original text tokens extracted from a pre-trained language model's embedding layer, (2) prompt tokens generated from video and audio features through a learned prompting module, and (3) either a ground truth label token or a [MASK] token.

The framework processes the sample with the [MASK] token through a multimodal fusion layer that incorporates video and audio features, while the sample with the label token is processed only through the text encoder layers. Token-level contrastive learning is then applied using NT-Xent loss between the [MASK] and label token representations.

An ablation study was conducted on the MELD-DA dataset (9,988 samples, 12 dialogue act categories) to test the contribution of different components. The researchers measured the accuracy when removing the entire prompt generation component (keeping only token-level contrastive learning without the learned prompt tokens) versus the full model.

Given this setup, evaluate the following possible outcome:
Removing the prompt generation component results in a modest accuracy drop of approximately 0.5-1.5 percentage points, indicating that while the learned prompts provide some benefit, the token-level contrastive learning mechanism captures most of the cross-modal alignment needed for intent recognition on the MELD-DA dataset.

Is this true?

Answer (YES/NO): YES